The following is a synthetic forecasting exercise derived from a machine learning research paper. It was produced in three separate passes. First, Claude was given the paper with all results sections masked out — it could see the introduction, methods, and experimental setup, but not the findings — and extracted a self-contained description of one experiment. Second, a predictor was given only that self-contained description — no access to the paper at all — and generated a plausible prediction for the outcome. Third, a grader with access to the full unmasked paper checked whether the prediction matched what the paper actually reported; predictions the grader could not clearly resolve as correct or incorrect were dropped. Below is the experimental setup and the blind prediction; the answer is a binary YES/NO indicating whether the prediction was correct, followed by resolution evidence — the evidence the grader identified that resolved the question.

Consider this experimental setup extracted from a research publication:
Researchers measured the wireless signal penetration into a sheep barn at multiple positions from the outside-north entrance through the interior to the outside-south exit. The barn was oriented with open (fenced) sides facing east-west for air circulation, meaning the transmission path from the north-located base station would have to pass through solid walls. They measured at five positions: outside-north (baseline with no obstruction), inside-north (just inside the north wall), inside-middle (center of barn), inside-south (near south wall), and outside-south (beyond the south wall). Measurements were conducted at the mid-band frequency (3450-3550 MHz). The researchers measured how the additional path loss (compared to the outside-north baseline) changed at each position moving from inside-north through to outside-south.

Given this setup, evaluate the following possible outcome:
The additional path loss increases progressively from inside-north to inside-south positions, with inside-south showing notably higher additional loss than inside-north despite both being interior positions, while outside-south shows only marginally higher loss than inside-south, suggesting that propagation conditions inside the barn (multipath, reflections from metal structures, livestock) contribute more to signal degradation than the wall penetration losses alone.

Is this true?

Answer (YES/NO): YES